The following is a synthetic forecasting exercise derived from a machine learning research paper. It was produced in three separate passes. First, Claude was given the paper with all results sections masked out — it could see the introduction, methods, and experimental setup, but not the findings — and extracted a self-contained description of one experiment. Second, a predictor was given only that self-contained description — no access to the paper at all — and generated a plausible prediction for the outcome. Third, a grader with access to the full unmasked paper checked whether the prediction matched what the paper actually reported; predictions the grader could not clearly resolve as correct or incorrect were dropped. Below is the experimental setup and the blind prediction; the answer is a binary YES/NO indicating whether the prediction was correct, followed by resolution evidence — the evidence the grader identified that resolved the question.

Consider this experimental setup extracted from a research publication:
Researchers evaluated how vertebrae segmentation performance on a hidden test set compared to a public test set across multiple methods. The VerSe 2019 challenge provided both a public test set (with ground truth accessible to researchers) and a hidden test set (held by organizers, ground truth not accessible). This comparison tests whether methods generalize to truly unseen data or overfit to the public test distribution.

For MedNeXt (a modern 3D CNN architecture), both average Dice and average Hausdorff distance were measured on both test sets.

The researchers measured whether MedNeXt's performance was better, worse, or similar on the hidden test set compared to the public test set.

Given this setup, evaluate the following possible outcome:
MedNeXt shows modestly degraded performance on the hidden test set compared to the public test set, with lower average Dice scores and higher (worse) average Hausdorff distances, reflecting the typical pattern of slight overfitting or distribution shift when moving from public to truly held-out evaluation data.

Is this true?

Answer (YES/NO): NO